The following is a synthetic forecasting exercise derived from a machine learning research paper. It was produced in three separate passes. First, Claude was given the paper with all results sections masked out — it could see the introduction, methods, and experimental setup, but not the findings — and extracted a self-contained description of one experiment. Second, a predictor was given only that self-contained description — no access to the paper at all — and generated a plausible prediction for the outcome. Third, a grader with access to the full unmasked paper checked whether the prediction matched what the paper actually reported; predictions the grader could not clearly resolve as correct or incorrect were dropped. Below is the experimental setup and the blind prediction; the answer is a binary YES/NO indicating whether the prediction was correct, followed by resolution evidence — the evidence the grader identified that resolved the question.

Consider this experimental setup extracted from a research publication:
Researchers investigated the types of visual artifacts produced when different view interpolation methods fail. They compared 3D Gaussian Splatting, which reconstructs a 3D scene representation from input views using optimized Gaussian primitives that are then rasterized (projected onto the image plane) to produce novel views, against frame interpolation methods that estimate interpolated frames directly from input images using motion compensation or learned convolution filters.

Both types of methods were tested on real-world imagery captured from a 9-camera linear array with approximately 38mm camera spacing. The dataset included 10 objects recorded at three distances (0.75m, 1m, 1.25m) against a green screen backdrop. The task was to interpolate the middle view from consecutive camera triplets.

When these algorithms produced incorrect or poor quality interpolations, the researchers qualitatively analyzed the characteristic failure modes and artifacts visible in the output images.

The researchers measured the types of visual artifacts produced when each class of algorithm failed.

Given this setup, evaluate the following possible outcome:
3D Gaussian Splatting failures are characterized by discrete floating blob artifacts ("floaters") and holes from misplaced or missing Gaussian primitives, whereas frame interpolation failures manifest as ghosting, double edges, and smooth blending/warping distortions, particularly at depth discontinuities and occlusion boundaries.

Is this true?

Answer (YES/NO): NO